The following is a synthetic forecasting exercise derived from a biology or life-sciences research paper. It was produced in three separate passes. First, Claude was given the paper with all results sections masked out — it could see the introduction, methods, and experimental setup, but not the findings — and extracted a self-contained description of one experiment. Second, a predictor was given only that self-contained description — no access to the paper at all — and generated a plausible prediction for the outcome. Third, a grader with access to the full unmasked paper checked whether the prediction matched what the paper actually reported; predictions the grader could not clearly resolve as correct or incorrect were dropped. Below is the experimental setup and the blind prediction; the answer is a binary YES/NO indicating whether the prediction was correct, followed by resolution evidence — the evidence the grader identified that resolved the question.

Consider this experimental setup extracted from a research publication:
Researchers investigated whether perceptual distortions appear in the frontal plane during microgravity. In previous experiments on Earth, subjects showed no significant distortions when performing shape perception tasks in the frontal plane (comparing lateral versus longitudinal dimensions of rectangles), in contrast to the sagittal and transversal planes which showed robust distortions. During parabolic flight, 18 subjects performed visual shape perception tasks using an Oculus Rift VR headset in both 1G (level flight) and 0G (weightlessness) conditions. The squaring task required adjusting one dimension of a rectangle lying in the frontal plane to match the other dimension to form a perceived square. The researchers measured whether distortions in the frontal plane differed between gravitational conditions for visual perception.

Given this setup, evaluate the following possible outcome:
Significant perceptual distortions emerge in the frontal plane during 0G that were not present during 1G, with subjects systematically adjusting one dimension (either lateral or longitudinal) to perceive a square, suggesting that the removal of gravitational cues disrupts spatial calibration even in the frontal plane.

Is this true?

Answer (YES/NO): YES